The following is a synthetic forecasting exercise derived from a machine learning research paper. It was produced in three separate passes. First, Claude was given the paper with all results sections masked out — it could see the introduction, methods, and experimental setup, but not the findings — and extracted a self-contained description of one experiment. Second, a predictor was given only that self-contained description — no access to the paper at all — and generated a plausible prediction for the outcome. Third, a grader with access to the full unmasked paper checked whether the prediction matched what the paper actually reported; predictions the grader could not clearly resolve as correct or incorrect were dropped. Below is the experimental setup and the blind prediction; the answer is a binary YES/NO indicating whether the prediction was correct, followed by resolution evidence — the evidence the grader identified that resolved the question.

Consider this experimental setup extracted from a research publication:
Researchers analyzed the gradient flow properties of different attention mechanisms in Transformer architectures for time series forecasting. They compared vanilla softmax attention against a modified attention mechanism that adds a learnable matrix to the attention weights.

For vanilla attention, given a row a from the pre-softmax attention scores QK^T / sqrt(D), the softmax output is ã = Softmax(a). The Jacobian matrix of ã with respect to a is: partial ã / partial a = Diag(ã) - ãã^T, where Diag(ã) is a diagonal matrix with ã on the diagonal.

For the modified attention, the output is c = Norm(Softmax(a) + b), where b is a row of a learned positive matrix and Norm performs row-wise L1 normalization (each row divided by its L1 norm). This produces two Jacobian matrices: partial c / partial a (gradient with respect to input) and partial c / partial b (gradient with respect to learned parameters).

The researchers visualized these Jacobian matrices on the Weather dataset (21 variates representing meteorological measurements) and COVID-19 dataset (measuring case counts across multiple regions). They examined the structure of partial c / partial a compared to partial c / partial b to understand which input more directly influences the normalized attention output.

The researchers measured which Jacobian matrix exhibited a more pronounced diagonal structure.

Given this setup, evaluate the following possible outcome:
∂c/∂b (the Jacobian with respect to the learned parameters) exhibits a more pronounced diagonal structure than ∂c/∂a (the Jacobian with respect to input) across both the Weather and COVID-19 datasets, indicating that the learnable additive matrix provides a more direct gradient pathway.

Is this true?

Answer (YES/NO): YES